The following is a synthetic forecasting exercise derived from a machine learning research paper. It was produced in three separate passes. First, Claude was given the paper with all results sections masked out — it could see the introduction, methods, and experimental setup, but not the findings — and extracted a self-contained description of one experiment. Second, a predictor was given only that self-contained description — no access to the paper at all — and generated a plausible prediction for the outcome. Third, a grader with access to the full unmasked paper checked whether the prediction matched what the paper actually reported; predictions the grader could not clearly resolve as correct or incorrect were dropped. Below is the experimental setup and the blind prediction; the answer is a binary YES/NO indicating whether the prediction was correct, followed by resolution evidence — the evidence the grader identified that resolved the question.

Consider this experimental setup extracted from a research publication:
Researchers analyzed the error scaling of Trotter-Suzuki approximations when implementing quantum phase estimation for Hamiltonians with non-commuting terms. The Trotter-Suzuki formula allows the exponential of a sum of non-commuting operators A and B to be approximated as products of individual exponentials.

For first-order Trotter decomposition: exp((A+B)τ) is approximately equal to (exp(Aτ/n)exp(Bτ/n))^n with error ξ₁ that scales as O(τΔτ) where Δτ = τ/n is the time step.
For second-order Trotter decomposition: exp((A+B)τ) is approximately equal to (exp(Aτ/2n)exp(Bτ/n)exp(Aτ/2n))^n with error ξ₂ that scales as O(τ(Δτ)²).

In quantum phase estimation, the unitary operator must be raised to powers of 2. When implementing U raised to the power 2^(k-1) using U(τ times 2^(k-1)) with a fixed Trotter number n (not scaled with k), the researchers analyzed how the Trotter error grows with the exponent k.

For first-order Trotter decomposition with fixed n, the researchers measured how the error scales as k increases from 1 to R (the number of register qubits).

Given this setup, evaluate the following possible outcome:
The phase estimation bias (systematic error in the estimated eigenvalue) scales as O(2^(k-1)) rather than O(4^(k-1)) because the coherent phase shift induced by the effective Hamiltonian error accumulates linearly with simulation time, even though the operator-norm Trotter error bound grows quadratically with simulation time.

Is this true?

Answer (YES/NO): NO